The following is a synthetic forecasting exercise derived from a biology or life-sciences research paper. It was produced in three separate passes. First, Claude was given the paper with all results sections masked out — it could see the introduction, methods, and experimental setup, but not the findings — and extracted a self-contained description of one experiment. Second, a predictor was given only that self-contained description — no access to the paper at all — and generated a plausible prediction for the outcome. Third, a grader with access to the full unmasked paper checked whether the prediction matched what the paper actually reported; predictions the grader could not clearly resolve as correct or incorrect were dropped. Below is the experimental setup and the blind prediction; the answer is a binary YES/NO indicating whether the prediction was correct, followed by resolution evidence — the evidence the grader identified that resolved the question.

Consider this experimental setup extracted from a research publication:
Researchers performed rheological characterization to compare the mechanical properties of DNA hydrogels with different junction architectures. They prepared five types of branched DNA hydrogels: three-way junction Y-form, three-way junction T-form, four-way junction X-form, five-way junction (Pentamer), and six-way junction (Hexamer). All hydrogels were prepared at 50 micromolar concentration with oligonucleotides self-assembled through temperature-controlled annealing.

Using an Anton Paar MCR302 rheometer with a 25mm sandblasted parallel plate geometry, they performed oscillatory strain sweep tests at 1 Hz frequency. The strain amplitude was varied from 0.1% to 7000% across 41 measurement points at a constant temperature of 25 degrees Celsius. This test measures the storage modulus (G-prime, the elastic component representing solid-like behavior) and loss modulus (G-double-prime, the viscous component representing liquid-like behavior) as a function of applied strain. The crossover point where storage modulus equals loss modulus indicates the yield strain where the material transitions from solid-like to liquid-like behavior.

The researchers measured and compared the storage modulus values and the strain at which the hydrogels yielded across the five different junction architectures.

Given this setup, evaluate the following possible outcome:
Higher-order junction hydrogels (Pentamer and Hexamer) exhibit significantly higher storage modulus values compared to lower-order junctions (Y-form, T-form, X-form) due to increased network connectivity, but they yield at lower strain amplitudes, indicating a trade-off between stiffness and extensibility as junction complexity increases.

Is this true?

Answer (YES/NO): NO